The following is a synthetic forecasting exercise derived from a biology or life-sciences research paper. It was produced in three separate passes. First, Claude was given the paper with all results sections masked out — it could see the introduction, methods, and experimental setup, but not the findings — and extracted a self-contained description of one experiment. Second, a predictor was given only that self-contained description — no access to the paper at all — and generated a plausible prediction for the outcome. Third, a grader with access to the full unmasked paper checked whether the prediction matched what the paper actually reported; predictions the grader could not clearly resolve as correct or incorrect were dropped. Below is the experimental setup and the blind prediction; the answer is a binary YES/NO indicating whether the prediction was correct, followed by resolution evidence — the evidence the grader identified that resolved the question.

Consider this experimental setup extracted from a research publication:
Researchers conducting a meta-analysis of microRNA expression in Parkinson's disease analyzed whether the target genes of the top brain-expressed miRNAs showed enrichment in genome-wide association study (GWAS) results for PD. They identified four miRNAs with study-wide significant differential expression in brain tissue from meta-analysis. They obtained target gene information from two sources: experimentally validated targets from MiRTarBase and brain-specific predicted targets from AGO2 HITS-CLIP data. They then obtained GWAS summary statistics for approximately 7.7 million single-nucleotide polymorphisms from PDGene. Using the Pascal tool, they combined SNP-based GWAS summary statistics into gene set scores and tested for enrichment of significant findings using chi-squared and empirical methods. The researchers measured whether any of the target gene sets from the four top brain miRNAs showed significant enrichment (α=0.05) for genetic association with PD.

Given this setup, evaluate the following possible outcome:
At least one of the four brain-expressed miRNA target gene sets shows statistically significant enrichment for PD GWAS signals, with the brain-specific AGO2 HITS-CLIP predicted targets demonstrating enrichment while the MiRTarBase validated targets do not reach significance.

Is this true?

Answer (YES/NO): NO